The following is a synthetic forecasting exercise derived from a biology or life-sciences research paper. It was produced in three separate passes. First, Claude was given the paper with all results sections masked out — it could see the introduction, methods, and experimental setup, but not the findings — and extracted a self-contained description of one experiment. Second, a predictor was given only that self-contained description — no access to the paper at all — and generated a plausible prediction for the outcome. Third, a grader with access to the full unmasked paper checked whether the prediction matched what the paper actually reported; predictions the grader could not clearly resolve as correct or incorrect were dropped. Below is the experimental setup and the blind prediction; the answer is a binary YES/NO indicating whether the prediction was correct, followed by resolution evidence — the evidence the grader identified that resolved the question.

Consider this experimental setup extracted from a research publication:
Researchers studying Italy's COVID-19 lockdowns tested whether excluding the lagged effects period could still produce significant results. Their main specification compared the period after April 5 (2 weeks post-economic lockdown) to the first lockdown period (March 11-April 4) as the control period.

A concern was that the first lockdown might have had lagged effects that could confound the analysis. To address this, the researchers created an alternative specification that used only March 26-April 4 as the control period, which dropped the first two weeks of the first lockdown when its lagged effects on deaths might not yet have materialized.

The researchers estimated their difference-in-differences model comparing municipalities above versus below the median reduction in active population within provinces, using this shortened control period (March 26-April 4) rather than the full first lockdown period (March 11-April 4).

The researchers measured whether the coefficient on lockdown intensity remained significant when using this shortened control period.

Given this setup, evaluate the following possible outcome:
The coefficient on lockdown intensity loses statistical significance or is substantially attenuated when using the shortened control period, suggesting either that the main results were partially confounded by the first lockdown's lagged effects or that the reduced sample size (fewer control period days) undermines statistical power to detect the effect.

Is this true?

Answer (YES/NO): NO